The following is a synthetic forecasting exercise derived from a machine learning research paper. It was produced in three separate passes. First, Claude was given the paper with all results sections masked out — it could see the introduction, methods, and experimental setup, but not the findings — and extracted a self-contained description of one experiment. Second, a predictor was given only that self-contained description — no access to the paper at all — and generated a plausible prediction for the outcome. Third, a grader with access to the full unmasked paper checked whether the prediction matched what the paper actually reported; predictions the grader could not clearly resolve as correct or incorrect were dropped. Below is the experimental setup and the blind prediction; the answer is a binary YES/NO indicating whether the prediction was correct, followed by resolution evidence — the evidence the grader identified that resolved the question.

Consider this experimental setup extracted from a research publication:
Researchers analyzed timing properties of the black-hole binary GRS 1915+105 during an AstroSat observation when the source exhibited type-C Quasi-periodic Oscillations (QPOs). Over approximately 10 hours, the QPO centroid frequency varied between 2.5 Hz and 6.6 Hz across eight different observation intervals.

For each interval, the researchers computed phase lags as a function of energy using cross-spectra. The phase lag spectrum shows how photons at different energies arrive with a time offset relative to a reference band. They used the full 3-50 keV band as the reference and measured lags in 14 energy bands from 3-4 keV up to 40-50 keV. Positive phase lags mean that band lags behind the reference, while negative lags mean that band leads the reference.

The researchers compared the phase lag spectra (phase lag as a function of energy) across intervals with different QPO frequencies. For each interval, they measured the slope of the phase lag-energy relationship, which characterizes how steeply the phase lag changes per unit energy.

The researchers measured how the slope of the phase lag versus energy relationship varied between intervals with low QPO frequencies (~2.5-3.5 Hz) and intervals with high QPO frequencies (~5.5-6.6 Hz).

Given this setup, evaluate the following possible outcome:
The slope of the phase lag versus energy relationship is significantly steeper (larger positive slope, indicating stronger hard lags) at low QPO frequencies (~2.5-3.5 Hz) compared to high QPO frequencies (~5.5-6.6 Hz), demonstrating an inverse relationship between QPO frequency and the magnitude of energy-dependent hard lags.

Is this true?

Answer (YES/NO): NO